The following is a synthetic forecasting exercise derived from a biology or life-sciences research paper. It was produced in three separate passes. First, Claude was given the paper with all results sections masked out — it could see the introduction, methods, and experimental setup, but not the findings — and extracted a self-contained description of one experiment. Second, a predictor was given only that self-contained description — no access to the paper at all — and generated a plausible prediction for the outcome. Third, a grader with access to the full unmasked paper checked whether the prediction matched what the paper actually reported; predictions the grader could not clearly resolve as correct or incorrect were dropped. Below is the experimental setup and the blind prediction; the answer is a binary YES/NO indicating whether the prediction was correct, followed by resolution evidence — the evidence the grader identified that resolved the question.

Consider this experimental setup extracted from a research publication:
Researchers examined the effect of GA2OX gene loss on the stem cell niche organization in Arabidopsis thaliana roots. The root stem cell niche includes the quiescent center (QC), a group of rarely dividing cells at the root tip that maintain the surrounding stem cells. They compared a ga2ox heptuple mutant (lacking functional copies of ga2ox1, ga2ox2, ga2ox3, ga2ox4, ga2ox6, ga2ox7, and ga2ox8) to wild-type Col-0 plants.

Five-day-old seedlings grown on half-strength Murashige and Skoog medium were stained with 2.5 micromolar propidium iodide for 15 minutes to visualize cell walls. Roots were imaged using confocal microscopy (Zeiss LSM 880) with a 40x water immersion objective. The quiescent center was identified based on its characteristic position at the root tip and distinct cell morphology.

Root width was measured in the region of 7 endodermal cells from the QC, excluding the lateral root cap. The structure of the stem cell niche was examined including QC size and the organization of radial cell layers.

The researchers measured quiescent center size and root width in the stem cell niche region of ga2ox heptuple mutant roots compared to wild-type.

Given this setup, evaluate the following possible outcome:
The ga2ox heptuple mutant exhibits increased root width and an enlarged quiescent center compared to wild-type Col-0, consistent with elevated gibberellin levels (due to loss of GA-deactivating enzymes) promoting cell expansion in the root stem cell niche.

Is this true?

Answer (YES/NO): YES